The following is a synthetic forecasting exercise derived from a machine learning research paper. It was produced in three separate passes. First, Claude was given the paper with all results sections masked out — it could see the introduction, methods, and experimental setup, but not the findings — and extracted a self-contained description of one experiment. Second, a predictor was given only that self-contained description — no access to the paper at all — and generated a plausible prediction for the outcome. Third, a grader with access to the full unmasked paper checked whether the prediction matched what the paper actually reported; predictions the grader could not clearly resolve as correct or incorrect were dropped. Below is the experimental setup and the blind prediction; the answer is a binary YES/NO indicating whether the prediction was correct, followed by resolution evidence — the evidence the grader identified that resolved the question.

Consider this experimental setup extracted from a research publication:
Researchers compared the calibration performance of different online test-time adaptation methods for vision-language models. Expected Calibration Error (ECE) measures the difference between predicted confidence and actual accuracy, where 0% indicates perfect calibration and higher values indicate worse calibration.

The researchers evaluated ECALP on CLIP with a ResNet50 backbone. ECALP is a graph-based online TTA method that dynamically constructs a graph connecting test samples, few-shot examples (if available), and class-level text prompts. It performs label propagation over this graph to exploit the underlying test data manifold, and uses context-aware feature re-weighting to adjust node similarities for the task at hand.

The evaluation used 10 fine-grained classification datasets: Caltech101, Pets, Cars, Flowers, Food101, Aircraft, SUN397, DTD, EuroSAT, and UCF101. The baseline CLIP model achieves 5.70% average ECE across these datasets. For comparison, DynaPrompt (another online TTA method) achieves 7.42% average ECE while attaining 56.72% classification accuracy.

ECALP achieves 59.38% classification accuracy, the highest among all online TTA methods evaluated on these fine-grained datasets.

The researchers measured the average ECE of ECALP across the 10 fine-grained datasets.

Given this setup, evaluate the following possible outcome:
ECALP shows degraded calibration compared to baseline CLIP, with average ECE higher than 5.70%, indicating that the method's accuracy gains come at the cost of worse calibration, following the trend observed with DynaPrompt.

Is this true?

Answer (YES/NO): YES